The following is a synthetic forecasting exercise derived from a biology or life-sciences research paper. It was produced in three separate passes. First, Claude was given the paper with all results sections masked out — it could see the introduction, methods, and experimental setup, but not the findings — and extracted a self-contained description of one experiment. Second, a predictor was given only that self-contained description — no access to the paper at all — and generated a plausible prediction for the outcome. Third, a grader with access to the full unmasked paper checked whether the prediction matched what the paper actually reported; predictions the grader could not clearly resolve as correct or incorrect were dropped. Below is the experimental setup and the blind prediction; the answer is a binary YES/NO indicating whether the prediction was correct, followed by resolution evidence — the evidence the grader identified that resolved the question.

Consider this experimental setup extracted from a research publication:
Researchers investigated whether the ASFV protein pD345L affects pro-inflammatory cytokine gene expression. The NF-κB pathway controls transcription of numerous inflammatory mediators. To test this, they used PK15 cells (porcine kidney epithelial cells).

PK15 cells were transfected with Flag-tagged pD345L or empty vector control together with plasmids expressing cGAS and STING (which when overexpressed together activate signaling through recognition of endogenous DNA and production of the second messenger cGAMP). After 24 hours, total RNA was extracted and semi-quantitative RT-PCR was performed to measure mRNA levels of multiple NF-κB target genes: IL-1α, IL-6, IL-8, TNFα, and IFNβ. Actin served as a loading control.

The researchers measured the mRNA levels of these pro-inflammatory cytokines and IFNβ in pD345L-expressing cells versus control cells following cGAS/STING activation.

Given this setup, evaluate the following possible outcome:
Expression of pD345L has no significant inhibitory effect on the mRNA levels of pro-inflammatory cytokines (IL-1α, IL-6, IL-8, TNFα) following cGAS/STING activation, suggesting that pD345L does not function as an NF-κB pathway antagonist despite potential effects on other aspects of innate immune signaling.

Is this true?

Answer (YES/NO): NO